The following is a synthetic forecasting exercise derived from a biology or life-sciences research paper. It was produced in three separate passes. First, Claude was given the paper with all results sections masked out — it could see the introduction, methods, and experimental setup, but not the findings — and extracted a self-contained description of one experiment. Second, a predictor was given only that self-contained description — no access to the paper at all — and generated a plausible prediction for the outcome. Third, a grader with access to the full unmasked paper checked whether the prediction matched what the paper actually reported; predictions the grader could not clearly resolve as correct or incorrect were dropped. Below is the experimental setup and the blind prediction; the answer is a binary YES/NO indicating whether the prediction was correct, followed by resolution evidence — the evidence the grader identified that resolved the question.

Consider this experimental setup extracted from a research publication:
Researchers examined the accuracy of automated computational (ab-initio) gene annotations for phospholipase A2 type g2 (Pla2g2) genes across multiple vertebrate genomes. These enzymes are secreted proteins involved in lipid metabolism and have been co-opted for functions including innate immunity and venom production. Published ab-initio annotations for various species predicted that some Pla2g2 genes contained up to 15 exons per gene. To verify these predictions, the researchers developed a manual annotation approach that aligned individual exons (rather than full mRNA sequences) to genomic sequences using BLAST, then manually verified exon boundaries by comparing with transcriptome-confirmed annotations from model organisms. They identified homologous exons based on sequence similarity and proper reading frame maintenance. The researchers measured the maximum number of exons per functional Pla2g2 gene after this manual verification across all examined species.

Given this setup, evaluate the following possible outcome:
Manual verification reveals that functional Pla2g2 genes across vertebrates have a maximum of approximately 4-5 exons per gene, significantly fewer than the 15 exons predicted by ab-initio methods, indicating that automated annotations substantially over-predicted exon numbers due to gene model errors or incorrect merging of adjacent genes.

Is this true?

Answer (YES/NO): YES